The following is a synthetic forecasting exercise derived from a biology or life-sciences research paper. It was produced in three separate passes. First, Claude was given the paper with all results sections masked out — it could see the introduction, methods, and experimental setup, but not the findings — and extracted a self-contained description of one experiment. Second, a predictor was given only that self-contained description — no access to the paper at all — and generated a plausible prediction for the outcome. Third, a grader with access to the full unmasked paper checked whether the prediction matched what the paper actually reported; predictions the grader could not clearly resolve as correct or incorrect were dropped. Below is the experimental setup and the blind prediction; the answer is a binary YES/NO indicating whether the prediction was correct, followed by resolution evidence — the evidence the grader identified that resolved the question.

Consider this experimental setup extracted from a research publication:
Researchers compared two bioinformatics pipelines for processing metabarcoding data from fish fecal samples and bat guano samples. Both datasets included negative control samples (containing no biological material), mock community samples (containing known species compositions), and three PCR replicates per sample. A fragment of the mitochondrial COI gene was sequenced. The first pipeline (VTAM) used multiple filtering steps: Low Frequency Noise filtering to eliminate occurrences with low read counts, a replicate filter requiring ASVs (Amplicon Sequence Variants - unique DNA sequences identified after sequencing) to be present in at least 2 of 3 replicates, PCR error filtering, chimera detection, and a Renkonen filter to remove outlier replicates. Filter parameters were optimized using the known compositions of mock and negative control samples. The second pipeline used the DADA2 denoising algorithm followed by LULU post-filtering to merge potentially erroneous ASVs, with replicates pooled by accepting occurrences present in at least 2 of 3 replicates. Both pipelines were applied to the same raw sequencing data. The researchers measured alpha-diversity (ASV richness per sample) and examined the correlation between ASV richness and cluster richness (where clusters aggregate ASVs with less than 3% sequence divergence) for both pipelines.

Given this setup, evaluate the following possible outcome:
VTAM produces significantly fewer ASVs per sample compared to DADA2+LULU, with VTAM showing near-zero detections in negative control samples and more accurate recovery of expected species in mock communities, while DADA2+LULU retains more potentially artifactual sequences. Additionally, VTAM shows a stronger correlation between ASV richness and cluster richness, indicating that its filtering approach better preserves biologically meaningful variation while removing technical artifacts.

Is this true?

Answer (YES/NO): NO